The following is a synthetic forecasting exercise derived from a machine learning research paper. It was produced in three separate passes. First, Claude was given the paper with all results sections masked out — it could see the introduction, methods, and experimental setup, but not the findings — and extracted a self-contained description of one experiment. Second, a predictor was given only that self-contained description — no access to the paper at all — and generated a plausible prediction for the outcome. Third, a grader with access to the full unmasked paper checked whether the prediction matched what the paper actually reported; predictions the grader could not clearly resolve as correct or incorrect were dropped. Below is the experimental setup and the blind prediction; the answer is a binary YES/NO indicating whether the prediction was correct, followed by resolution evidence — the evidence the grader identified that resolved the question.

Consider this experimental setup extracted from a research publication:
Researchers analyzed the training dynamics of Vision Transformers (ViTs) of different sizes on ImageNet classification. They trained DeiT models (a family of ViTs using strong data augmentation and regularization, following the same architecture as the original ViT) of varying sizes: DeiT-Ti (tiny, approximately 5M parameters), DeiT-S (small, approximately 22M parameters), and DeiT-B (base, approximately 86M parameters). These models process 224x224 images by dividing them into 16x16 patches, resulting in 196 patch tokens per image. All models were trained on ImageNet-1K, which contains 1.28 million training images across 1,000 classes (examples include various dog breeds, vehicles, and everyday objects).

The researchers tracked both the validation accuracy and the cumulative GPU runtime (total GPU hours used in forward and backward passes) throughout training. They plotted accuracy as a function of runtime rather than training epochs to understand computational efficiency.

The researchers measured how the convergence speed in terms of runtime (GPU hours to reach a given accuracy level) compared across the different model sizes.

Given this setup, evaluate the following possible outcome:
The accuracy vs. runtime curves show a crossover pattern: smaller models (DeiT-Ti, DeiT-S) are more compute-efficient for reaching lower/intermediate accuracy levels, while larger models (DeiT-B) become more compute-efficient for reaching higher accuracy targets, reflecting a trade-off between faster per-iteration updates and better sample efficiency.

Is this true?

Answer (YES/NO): YES